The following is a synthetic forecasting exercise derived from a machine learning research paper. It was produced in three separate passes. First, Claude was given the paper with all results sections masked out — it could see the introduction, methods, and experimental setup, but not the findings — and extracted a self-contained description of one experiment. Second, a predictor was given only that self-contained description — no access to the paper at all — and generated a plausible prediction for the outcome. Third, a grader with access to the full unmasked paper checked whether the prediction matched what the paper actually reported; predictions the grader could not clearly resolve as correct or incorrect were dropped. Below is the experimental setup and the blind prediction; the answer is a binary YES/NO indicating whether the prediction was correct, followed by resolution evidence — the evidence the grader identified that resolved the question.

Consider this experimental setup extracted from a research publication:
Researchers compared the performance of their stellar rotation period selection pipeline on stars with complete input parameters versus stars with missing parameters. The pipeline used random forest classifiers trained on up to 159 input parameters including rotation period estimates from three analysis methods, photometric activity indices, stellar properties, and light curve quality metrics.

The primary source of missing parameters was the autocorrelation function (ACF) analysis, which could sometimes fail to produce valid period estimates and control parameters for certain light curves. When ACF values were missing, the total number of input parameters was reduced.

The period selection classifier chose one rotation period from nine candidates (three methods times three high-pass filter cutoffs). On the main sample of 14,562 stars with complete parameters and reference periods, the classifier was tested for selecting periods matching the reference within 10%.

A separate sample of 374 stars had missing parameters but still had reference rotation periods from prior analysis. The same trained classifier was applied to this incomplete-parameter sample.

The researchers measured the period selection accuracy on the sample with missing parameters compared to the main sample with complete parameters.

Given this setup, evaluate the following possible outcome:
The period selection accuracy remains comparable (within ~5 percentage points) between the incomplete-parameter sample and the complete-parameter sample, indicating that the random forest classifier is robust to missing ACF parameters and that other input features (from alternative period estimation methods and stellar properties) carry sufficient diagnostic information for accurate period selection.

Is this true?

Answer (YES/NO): NO